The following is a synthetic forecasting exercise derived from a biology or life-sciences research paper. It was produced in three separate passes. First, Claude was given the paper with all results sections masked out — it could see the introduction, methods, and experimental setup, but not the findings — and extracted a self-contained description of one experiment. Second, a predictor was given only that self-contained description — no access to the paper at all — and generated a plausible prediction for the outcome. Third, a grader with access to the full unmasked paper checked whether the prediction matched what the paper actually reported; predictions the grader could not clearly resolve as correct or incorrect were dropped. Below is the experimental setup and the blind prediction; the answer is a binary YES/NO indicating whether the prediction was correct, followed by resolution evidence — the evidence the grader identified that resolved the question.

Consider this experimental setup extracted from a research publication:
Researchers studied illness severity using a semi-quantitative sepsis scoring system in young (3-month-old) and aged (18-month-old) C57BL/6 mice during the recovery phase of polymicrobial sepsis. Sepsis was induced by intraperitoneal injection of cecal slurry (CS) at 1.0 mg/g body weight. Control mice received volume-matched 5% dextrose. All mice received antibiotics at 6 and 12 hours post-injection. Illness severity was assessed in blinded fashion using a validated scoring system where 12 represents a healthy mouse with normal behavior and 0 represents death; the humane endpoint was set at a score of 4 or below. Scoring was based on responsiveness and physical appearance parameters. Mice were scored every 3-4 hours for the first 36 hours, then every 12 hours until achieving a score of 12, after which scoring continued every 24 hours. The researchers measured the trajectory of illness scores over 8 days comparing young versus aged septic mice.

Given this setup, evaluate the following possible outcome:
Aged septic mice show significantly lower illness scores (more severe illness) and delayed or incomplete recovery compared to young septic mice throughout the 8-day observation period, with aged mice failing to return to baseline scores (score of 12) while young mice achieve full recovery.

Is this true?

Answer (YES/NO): NO